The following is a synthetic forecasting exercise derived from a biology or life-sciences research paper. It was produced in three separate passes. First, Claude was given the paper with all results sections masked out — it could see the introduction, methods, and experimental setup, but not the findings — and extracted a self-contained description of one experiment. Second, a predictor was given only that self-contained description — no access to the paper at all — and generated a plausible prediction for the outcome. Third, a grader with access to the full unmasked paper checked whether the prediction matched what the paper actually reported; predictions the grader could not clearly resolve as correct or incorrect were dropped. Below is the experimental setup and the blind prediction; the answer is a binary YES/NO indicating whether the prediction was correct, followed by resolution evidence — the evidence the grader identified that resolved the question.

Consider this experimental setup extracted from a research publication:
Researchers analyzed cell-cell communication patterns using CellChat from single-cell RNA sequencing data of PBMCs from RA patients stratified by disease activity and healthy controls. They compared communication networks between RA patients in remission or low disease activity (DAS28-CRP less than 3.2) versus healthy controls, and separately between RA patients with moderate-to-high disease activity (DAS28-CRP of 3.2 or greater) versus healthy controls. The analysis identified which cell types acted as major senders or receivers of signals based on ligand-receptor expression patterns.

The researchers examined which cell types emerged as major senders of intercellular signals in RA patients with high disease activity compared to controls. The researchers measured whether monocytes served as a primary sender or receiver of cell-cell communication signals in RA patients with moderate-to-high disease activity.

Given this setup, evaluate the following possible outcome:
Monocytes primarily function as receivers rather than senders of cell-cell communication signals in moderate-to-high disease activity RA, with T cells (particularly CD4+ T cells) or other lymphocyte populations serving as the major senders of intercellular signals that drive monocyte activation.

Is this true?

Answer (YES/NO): NO